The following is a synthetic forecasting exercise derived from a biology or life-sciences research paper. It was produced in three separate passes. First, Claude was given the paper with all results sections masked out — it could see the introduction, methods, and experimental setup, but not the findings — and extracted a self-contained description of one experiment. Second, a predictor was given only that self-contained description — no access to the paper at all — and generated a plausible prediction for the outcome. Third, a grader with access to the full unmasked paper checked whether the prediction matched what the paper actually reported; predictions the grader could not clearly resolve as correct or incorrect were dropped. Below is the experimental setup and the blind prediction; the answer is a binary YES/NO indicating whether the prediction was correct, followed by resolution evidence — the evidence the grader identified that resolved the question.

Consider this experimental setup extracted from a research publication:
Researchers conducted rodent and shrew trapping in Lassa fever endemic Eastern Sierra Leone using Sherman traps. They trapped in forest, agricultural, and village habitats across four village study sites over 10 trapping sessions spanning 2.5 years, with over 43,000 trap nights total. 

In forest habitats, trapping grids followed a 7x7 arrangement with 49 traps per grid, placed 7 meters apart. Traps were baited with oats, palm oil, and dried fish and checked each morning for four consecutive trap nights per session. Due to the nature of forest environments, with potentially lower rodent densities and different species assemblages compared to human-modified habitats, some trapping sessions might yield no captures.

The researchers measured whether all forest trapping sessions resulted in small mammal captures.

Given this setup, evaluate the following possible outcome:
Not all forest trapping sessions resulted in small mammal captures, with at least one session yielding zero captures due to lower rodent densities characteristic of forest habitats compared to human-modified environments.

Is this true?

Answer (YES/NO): YES